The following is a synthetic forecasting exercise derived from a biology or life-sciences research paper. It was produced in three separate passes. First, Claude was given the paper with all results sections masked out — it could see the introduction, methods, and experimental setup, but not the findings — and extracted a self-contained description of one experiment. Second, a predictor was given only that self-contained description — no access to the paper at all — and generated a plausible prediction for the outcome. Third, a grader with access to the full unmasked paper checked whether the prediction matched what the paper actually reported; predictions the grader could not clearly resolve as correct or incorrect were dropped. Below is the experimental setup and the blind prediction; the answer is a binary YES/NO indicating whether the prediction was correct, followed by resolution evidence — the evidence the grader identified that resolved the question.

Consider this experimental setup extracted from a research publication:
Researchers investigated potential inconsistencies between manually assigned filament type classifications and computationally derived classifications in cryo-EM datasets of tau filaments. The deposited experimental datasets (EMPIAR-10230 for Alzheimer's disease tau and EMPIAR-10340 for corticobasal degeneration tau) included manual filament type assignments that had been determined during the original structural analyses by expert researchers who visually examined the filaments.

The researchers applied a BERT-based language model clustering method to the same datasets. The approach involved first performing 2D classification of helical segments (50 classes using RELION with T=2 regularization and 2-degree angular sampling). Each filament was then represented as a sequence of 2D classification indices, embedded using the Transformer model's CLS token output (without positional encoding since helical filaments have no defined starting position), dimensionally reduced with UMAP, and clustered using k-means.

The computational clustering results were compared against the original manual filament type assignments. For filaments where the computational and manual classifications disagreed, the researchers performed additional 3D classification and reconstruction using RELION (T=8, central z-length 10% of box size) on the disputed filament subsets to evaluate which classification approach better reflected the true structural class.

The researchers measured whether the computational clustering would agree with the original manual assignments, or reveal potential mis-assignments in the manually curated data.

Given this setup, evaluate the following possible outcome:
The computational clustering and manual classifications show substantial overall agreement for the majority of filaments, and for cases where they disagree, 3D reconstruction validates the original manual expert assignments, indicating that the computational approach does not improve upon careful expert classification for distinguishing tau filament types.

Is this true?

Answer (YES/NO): NO